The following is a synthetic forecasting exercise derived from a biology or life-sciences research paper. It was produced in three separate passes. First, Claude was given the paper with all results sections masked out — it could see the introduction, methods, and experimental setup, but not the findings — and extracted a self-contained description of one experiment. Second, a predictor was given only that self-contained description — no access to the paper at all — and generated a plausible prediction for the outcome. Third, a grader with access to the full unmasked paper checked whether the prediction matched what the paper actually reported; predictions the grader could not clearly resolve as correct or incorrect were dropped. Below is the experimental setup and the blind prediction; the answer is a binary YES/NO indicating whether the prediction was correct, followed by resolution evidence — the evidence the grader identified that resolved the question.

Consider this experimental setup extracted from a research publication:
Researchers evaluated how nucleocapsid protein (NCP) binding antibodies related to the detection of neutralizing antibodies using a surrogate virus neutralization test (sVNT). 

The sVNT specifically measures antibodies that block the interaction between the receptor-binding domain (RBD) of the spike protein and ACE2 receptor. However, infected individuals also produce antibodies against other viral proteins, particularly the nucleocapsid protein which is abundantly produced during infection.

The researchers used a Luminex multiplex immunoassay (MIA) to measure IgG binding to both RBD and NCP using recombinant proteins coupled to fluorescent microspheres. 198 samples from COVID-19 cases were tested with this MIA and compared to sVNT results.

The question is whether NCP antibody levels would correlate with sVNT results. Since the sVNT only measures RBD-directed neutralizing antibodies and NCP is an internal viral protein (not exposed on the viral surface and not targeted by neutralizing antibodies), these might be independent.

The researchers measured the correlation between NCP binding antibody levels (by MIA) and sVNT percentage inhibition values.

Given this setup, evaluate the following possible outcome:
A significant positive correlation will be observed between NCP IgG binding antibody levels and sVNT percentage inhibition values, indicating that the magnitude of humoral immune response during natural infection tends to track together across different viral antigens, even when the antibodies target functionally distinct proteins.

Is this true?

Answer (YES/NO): YES